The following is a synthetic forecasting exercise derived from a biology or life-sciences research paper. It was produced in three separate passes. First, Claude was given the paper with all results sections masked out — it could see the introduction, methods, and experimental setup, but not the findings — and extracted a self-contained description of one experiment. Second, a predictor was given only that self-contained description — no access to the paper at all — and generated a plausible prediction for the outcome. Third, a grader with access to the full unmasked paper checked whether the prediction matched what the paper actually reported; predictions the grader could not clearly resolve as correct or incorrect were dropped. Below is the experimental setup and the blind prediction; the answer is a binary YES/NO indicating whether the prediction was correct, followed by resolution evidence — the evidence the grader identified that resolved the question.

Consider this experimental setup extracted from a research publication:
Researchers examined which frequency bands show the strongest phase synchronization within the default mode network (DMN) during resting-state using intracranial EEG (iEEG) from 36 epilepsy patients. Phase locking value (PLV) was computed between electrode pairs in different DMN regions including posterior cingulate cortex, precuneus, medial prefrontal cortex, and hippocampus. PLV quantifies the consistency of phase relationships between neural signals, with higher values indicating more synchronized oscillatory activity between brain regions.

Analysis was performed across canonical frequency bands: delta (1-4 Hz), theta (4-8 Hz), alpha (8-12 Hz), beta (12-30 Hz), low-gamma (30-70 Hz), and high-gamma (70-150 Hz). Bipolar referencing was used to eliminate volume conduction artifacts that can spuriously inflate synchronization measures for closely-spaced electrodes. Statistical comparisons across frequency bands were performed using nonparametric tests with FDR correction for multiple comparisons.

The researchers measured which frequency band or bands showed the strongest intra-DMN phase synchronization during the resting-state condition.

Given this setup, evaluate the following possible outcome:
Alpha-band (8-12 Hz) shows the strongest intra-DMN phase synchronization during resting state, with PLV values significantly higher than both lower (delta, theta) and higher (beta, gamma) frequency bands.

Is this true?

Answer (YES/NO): NO